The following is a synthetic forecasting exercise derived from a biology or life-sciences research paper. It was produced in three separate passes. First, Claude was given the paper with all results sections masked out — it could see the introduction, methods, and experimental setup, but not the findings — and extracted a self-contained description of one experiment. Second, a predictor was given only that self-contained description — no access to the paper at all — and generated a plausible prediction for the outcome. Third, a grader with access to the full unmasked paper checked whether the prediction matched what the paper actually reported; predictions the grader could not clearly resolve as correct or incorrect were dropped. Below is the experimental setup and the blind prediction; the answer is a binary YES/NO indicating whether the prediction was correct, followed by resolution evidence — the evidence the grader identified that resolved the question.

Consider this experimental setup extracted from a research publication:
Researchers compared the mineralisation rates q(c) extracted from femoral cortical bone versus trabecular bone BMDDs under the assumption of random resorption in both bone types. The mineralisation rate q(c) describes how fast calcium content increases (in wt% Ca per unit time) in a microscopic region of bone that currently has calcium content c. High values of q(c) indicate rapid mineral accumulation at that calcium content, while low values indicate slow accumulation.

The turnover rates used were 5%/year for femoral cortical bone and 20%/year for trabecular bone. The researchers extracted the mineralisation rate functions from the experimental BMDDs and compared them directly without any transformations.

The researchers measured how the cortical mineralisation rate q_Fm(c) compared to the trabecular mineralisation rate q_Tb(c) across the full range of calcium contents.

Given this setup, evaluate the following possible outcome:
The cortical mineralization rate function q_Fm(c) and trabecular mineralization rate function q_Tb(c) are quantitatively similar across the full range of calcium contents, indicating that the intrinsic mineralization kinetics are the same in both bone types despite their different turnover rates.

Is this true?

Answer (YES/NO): NO